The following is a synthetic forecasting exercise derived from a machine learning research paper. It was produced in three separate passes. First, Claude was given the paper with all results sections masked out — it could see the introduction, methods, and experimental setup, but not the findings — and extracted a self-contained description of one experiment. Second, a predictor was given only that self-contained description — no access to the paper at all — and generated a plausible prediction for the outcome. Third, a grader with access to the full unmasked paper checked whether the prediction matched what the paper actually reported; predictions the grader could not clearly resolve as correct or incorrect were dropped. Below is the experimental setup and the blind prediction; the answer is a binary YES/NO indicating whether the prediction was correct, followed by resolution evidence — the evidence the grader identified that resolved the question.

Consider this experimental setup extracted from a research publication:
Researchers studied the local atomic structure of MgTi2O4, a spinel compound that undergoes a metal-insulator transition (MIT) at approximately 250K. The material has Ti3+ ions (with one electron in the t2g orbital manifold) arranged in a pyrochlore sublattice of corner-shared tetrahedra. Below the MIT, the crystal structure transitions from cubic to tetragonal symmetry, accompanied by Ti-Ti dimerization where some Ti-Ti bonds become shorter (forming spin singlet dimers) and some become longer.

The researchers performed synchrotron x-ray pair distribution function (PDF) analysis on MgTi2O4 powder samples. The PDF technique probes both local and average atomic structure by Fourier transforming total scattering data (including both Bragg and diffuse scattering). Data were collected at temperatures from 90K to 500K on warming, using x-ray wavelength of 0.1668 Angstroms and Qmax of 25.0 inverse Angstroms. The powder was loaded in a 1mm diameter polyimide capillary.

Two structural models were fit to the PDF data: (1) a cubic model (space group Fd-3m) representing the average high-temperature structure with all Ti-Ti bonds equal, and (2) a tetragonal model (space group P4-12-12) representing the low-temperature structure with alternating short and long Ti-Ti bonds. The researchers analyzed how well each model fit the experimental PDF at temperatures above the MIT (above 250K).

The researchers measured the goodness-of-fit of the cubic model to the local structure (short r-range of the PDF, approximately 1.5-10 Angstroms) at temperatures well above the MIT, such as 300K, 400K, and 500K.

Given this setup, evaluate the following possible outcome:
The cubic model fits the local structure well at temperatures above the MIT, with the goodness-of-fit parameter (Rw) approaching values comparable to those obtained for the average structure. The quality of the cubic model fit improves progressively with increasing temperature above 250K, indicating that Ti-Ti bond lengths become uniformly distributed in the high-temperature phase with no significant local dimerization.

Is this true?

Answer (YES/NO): NO